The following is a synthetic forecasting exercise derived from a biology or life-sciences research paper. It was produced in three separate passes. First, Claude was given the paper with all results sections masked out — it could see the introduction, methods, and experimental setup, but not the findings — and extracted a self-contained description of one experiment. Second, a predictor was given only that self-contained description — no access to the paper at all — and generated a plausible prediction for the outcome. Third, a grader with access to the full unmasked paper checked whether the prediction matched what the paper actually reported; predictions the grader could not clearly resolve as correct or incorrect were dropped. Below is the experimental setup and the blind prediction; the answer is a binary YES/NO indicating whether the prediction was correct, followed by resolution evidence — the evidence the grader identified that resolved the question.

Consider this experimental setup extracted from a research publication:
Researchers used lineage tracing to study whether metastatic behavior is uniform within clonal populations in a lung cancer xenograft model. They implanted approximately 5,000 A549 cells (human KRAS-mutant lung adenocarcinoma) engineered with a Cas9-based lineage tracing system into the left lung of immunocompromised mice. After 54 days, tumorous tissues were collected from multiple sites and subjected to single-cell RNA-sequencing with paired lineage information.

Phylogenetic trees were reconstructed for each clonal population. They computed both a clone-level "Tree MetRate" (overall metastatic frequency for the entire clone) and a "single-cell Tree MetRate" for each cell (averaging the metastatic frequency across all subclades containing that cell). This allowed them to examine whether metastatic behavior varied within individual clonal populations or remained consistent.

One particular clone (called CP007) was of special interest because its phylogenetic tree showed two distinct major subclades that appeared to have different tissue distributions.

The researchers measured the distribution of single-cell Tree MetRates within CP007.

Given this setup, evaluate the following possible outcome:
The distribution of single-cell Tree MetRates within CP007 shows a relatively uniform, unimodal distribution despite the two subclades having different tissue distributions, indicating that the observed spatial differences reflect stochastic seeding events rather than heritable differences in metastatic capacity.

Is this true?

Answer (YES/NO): NO